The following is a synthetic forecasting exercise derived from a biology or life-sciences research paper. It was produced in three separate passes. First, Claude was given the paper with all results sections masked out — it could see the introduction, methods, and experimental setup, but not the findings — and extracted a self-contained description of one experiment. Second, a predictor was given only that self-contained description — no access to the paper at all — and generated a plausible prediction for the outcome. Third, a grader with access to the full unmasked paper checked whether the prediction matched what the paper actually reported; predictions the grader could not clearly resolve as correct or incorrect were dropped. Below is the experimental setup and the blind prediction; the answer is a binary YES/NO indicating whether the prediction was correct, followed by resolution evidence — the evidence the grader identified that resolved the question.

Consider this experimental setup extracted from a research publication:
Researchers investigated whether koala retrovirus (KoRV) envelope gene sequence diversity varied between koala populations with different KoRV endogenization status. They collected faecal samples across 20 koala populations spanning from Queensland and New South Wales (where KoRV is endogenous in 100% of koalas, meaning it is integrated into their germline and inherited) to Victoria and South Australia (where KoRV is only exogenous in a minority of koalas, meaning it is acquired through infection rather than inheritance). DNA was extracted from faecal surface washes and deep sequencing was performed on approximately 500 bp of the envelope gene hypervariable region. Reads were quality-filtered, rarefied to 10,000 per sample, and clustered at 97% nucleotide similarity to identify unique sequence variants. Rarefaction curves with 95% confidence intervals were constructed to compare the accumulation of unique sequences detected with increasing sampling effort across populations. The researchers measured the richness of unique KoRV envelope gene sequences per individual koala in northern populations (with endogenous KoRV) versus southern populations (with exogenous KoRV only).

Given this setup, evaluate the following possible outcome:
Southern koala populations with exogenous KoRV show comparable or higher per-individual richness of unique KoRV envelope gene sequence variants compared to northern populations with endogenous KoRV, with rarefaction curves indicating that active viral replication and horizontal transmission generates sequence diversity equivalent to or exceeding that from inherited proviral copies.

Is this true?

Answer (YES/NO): NO